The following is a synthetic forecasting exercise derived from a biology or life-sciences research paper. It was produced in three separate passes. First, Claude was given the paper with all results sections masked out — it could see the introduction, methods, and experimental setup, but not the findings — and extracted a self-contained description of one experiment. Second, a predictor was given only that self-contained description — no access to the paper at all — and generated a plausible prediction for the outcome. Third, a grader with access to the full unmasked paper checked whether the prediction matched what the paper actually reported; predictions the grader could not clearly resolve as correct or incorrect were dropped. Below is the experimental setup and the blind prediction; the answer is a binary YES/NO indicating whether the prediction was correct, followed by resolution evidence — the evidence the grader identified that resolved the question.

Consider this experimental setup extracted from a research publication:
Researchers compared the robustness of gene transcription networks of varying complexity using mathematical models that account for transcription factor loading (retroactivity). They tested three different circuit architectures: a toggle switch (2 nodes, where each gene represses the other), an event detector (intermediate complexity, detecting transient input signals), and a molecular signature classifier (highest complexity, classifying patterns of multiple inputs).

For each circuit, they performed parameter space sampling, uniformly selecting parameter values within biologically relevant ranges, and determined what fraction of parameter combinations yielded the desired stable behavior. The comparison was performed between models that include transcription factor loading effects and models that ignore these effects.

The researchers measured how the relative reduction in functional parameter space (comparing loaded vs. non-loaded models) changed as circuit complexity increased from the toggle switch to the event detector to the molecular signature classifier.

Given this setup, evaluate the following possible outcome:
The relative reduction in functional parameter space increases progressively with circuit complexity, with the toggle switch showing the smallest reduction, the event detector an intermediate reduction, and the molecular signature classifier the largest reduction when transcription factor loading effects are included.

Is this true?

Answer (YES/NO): YES